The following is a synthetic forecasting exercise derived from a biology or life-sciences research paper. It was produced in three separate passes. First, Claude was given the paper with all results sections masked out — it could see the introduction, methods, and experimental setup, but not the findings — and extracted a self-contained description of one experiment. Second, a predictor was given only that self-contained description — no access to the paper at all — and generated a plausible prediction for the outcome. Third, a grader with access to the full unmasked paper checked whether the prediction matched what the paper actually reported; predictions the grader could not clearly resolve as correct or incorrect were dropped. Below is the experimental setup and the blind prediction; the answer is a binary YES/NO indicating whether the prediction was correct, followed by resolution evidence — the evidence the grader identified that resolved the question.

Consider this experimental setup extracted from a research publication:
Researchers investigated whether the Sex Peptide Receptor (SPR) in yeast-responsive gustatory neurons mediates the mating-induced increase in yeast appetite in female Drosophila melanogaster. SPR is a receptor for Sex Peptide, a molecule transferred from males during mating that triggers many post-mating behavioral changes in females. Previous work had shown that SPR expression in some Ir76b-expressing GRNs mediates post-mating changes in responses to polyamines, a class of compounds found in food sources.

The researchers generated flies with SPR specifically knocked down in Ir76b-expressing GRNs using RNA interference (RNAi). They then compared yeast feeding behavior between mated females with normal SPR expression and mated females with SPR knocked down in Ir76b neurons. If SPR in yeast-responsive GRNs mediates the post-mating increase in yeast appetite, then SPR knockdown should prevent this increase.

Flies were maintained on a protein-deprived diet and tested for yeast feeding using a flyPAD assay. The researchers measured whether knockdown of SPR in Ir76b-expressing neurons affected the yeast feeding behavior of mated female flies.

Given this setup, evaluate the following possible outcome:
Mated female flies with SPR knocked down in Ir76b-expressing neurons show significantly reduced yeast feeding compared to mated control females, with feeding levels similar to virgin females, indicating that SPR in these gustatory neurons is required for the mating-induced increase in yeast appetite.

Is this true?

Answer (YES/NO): NO